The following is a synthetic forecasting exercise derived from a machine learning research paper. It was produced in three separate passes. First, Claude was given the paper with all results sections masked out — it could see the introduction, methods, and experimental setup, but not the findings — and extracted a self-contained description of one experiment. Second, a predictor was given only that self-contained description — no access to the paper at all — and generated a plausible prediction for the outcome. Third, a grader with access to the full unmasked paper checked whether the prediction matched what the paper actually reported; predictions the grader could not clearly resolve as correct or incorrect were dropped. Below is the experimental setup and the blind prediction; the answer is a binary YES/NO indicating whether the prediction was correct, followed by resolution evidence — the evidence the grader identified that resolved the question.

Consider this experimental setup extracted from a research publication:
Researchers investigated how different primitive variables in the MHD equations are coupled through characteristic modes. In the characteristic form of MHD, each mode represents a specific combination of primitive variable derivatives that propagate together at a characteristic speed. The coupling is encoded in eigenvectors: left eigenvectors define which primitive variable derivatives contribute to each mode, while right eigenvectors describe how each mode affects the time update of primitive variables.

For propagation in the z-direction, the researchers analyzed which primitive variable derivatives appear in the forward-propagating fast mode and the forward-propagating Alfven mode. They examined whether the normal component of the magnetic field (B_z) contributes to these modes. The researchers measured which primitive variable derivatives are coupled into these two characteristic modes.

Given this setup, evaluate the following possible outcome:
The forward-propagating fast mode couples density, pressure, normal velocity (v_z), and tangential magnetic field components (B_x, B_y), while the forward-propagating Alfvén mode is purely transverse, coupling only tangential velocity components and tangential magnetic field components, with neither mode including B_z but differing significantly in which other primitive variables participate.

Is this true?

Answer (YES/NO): NO